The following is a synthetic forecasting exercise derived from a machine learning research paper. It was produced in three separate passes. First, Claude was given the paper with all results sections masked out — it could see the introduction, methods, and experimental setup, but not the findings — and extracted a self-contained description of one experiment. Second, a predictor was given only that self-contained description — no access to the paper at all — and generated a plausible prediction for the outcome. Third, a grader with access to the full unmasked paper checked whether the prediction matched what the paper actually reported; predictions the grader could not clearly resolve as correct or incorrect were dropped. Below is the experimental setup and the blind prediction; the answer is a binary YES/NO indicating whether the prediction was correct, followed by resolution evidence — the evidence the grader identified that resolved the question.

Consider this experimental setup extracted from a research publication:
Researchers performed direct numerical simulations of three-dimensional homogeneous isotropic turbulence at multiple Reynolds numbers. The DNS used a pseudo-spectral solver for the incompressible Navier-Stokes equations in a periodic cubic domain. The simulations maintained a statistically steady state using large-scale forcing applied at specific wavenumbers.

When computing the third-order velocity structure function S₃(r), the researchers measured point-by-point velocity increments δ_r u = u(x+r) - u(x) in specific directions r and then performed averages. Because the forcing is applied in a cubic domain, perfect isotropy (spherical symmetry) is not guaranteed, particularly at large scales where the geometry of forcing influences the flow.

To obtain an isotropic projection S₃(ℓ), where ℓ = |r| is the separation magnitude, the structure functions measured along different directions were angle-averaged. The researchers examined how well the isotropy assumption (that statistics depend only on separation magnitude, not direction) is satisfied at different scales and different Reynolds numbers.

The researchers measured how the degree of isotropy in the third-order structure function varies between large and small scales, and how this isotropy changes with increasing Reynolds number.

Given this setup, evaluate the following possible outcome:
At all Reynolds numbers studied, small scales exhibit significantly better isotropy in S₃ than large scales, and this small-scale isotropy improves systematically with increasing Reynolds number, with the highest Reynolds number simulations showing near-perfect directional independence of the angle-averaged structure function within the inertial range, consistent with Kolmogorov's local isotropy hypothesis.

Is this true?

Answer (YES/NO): YES